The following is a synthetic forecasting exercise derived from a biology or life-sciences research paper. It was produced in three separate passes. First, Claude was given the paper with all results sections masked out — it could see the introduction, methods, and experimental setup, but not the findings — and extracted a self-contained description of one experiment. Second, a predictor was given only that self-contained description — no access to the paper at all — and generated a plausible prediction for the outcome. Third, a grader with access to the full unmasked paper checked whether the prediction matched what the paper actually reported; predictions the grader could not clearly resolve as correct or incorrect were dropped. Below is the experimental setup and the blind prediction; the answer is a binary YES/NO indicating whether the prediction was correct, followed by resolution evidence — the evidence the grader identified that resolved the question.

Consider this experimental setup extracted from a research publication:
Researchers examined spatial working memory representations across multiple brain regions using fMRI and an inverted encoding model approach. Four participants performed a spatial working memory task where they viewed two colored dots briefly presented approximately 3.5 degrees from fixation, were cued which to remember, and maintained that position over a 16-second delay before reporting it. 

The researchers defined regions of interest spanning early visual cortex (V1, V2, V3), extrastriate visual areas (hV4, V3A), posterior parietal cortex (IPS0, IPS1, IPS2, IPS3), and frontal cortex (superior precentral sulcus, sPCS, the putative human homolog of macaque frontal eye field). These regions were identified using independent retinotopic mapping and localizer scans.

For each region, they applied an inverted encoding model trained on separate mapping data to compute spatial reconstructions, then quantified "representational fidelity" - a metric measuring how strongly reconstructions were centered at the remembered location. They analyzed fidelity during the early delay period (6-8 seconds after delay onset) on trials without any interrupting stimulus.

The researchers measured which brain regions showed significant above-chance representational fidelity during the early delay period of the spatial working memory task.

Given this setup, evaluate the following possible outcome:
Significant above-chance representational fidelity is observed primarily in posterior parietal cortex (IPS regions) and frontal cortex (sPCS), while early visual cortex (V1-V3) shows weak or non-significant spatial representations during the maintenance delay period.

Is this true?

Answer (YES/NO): NO